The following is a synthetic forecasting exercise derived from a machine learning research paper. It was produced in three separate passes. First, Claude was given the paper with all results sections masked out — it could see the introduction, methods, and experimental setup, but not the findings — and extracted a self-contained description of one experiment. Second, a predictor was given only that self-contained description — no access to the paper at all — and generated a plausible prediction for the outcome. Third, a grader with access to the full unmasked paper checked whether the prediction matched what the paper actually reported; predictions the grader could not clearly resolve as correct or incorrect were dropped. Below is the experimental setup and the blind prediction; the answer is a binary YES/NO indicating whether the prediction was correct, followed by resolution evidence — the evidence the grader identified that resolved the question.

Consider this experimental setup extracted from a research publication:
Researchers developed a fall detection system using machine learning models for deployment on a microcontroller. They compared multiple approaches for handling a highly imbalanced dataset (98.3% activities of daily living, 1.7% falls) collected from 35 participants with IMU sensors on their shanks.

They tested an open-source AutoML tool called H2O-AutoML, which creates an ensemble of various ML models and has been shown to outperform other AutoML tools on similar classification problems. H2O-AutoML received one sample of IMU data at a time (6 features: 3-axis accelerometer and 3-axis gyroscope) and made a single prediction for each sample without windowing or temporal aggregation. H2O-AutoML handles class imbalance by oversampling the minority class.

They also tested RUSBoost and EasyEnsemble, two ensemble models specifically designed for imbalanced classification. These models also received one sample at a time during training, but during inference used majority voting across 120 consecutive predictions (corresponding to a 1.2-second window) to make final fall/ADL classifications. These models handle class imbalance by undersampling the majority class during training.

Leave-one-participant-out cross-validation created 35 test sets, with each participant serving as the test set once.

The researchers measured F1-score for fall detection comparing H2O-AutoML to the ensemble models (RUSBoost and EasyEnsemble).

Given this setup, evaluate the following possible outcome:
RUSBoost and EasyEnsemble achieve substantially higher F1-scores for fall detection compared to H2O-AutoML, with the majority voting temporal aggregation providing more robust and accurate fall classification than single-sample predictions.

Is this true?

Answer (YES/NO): YES